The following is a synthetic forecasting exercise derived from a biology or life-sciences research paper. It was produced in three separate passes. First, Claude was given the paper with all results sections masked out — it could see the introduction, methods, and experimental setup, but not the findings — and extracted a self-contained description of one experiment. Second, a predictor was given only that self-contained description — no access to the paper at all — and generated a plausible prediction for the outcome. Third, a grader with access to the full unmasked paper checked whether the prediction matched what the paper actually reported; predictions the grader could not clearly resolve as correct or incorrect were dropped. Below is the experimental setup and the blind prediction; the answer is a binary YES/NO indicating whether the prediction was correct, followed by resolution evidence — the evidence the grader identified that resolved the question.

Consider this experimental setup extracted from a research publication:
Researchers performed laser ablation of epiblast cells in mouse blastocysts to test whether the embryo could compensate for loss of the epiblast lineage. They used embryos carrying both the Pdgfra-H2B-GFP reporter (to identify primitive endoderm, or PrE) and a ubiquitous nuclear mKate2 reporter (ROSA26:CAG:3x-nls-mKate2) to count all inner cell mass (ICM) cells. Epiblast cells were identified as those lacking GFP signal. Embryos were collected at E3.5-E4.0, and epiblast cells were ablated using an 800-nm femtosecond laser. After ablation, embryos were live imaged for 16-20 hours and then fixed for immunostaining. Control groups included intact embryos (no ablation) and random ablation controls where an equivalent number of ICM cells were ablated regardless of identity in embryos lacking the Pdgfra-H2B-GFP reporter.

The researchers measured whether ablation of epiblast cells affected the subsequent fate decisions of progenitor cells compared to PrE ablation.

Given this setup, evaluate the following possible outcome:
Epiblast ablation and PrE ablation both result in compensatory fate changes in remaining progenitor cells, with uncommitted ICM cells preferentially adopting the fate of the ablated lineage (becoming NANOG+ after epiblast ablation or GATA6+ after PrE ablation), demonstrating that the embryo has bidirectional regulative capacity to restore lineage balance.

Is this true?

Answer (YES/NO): YES